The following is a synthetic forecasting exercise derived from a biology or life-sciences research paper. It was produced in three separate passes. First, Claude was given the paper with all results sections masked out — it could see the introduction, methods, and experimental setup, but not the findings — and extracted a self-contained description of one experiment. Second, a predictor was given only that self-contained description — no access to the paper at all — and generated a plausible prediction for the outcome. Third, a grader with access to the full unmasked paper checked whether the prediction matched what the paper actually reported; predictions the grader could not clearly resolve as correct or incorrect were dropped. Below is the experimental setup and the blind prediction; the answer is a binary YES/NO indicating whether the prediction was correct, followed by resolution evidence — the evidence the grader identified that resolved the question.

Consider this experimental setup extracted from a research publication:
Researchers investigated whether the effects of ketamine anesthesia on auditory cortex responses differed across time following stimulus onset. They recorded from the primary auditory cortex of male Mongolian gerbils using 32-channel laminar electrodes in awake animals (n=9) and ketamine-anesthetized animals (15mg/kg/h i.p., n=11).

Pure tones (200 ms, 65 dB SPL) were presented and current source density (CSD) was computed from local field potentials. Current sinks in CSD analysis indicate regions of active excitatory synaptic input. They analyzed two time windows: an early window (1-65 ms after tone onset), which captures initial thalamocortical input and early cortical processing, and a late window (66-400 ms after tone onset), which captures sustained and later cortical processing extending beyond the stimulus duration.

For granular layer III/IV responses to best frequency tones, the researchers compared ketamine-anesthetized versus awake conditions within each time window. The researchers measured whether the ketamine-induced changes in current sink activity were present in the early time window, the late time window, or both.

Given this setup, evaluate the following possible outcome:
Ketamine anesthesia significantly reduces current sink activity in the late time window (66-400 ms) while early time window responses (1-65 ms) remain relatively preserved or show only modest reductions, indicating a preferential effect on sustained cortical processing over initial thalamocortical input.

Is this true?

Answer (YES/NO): NO